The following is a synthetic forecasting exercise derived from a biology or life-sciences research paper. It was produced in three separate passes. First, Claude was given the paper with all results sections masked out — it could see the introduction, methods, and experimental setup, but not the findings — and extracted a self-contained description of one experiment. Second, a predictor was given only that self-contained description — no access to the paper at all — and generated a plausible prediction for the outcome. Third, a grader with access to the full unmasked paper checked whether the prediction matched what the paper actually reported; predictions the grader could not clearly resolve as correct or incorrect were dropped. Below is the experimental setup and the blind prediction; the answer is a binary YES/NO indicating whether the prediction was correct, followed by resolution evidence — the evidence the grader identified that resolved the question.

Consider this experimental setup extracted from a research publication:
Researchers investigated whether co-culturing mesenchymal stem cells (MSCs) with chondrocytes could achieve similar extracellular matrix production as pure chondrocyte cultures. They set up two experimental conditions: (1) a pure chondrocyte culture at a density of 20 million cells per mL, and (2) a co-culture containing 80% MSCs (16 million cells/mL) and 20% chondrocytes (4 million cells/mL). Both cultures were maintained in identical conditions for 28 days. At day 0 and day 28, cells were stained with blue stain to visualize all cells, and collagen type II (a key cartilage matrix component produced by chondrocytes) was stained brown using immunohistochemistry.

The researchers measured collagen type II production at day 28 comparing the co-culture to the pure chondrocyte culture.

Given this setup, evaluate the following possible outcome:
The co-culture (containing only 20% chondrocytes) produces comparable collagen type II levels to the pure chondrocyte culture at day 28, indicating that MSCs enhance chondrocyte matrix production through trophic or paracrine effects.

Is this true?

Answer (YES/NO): NO